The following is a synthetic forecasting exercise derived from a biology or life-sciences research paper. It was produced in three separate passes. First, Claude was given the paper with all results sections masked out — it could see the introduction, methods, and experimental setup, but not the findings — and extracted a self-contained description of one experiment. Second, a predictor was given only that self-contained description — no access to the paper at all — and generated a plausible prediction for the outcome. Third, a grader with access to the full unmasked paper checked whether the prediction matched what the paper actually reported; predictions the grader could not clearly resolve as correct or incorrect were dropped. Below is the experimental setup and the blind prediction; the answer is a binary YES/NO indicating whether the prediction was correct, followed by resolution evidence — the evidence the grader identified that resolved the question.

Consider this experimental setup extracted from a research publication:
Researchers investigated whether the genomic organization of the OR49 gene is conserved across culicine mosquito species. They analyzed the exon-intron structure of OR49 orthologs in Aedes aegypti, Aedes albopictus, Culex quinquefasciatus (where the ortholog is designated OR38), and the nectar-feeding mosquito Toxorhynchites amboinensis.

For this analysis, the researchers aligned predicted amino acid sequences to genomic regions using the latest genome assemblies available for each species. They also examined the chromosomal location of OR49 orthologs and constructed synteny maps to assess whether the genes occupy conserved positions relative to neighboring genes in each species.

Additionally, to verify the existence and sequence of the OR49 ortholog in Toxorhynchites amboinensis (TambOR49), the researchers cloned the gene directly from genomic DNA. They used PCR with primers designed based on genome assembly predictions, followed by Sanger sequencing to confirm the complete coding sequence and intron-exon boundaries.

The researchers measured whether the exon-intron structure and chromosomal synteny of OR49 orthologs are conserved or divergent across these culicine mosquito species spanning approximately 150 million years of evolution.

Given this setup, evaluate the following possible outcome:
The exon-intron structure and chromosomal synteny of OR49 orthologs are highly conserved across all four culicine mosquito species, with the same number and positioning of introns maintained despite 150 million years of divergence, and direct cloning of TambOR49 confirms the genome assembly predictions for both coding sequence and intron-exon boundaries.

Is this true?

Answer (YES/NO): NO